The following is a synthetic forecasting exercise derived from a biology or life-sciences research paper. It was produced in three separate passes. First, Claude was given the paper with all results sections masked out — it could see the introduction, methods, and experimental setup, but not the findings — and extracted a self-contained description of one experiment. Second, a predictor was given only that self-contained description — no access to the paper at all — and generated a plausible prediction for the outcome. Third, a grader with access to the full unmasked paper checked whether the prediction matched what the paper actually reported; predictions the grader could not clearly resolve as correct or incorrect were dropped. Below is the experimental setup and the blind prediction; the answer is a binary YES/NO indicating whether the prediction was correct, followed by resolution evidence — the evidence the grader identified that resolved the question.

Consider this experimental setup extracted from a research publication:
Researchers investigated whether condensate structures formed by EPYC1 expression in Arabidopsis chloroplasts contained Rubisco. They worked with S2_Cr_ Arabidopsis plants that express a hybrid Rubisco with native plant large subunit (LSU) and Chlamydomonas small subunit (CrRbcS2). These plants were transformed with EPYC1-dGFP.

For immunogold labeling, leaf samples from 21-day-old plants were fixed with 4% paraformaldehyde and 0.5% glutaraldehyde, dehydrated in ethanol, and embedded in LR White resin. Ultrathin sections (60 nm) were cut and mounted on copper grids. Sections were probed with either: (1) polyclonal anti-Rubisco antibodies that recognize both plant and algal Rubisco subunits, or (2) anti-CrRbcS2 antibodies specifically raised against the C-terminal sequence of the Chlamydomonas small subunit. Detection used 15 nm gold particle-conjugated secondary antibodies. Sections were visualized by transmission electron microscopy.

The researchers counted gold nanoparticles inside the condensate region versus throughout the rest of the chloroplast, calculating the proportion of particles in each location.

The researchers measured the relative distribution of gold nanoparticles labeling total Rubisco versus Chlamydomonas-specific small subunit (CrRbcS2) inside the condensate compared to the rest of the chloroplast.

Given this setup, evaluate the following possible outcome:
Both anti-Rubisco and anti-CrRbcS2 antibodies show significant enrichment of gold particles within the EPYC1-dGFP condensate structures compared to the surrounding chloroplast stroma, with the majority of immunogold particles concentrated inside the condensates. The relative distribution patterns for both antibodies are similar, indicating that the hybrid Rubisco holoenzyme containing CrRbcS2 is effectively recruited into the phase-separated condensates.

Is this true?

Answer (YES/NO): NO